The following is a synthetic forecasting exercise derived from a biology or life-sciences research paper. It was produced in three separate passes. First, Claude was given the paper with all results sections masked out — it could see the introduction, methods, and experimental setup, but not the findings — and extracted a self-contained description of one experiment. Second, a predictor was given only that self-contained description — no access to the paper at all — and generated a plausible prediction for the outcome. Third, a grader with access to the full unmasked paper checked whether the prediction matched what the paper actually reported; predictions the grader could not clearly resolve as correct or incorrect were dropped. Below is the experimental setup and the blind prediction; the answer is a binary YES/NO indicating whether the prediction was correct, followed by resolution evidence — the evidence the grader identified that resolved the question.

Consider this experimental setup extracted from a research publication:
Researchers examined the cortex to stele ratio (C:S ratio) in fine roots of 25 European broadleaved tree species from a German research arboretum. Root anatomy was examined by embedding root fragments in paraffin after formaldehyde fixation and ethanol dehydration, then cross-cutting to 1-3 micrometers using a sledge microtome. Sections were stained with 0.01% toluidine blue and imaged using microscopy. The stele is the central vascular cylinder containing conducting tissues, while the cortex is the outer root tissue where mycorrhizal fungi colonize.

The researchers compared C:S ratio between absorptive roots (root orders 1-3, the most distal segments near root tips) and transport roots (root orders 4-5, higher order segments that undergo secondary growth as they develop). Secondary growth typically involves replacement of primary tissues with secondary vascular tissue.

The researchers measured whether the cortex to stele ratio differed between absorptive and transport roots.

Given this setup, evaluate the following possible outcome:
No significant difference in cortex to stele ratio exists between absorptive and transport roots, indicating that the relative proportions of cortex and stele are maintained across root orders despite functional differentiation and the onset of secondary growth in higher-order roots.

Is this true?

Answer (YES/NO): NO